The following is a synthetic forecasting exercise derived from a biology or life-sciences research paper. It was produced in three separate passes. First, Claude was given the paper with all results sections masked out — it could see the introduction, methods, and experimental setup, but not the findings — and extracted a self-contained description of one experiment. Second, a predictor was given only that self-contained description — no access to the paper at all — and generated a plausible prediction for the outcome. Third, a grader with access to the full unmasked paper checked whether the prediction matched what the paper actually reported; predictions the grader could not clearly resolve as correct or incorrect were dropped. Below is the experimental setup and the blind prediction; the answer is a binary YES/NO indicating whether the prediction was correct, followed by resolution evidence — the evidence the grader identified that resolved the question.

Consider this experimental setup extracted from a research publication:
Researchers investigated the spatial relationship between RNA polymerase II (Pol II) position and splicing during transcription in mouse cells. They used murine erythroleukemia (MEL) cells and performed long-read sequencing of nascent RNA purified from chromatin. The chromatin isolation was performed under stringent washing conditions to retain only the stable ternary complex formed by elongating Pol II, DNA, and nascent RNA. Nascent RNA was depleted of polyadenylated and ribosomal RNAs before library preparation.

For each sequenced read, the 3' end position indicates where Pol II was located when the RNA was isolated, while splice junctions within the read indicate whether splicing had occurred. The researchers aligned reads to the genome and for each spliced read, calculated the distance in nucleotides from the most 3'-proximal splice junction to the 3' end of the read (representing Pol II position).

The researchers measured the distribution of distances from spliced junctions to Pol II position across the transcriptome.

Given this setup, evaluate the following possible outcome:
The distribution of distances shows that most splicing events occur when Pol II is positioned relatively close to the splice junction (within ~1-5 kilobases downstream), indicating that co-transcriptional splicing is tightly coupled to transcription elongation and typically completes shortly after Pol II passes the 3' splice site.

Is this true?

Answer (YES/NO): NO